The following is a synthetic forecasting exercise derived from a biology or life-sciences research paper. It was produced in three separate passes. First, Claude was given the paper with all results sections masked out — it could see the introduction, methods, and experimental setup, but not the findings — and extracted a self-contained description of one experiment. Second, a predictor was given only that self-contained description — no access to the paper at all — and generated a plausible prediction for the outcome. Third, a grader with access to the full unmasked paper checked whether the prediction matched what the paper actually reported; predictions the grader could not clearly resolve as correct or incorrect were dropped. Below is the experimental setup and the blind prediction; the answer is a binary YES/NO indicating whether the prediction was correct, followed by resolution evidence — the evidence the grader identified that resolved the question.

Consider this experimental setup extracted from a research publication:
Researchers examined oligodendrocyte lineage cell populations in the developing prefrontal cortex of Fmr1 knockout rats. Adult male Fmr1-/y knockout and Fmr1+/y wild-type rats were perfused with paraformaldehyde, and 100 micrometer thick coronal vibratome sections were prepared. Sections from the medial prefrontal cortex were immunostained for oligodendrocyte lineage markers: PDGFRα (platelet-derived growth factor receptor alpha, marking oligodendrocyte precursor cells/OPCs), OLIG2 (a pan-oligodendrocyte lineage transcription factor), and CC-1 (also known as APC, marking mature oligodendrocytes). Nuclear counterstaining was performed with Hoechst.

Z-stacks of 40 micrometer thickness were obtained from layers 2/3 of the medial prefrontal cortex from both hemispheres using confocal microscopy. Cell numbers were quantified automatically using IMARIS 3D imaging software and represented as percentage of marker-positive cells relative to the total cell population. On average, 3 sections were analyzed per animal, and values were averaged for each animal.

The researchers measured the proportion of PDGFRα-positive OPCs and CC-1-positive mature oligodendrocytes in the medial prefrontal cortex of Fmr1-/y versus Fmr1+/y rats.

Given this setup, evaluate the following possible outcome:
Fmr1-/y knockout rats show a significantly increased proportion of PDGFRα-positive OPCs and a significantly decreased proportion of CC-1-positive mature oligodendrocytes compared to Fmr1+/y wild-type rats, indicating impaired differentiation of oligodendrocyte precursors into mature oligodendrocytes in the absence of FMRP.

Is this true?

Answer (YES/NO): NO